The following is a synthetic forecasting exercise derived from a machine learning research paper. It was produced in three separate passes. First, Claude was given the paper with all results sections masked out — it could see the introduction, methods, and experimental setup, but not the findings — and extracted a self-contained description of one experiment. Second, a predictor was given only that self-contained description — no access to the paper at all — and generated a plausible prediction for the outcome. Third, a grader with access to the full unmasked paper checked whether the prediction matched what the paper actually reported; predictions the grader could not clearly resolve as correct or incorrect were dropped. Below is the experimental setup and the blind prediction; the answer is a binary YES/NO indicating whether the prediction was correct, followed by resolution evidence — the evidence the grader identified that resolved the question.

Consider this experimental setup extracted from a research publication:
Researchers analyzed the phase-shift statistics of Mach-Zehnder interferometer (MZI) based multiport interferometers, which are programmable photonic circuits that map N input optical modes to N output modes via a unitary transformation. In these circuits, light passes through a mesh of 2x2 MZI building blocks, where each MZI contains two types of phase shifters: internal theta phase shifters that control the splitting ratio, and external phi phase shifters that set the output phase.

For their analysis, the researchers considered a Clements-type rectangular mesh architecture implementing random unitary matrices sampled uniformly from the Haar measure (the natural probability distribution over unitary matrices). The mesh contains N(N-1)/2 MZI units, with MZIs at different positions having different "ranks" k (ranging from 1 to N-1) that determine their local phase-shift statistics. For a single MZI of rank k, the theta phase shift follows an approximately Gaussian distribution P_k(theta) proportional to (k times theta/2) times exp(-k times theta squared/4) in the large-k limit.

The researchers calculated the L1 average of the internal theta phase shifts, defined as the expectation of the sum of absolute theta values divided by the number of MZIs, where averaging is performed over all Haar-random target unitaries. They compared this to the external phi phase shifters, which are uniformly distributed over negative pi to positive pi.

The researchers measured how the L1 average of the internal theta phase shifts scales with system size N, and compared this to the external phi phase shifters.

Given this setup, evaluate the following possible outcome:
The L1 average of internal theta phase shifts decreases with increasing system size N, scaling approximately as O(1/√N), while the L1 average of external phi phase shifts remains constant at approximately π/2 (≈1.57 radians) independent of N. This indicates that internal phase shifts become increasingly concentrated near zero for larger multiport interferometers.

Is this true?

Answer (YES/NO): YES